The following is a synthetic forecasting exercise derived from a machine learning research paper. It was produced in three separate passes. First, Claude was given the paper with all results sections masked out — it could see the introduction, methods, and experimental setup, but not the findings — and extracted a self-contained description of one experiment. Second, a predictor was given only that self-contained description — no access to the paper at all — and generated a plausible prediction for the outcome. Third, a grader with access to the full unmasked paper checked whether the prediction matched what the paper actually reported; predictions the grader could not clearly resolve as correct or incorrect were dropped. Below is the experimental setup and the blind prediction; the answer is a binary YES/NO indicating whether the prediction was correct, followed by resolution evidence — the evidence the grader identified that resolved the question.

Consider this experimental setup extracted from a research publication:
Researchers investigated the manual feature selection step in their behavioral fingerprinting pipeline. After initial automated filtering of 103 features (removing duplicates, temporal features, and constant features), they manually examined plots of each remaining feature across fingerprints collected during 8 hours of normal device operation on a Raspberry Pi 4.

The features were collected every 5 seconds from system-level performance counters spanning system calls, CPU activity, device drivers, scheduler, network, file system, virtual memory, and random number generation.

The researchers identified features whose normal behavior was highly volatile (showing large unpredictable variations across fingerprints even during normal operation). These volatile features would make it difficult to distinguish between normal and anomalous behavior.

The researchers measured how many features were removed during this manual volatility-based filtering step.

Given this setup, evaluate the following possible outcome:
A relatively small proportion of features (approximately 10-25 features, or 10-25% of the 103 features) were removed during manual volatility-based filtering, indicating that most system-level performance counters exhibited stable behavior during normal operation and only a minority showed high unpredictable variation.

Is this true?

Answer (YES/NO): NO